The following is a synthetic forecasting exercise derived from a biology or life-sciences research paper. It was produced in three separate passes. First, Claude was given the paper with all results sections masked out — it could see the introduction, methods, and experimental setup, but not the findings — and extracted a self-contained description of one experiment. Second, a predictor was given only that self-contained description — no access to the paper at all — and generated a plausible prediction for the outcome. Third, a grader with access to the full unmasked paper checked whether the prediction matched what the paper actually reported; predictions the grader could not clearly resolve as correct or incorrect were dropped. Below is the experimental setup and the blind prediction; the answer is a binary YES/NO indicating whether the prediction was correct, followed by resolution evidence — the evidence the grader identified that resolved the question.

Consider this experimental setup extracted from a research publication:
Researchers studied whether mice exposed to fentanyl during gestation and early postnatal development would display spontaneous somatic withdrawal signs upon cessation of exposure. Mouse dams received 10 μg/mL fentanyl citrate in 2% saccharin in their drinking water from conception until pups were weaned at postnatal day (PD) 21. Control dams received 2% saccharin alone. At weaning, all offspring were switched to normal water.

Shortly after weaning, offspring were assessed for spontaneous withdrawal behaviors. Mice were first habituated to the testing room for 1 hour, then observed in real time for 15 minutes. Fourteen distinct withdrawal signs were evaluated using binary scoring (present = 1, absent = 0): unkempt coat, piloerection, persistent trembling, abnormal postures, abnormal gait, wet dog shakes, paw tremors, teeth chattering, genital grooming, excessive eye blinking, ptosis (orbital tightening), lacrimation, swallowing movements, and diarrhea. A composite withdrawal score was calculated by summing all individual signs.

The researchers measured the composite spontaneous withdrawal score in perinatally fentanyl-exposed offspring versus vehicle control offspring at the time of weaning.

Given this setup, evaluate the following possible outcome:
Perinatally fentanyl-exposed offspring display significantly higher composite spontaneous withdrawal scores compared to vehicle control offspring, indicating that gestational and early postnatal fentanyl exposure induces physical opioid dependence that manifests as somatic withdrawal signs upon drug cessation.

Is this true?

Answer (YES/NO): YES